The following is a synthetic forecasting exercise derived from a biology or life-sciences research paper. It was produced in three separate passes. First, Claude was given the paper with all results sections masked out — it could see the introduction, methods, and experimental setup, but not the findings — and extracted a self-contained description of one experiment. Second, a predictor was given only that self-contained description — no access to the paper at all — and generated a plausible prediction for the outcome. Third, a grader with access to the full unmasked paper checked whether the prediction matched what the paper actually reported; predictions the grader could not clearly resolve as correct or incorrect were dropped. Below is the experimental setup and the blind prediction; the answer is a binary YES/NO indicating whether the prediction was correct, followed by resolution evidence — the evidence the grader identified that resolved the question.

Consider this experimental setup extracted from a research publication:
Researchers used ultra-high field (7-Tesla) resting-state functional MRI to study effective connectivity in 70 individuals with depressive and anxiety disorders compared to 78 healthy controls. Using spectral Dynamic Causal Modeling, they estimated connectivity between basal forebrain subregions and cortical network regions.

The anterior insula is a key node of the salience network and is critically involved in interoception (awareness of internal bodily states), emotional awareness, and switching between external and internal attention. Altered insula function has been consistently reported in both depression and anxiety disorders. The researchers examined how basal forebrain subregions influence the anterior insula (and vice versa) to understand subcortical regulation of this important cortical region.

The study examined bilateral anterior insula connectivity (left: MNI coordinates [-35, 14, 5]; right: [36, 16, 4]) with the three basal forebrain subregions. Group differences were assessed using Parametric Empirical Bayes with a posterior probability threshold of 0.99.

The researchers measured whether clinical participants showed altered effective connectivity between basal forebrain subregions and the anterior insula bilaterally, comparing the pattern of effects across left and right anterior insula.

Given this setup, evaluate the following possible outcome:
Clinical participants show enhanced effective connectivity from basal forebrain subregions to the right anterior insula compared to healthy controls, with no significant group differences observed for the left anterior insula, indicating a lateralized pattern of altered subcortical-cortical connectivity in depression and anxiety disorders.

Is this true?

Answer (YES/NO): NO